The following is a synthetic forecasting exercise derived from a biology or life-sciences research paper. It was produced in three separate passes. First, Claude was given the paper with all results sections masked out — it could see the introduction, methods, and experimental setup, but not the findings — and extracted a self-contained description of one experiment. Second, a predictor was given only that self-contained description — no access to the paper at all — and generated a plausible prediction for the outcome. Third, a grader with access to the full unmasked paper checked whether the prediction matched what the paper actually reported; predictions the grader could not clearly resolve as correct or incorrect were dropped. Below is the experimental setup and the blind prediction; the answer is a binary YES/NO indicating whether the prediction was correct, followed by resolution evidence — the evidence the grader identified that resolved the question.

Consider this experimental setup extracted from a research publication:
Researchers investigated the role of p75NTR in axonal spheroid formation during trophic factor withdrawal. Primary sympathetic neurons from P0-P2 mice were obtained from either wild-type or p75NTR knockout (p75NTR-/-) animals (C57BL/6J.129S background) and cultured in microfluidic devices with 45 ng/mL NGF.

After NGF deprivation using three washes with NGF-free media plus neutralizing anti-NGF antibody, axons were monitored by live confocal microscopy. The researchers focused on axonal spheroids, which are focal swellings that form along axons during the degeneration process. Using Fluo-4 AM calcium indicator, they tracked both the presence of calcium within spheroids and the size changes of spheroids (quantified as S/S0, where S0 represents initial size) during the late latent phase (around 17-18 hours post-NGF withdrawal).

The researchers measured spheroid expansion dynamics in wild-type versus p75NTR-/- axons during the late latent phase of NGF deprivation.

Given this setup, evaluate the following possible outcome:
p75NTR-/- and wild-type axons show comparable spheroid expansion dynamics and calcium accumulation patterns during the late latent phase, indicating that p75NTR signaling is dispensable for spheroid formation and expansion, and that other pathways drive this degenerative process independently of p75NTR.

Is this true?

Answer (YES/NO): NO